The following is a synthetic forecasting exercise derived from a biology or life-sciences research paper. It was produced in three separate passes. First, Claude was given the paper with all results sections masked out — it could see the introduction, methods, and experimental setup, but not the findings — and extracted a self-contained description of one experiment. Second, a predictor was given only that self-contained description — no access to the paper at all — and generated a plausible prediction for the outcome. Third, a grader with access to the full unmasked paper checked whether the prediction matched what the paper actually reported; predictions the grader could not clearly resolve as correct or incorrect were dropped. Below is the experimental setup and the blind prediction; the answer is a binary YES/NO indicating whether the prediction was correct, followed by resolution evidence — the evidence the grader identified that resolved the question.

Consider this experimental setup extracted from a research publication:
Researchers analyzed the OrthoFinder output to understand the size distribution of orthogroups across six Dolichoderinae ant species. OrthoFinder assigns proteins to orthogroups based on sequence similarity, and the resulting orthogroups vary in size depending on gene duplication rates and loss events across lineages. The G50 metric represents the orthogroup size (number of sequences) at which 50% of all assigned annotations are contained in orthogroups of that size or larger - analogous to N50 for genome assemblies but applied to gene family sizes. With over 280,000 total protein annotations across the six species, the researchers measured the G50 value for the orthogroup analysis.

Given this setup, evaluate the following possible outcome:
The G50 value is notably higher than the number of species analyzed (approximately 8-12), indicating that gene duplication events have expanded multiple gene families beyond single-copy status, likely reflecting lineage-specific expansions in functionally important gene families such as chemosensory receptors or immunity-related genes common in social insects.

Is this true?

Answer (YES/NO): NO